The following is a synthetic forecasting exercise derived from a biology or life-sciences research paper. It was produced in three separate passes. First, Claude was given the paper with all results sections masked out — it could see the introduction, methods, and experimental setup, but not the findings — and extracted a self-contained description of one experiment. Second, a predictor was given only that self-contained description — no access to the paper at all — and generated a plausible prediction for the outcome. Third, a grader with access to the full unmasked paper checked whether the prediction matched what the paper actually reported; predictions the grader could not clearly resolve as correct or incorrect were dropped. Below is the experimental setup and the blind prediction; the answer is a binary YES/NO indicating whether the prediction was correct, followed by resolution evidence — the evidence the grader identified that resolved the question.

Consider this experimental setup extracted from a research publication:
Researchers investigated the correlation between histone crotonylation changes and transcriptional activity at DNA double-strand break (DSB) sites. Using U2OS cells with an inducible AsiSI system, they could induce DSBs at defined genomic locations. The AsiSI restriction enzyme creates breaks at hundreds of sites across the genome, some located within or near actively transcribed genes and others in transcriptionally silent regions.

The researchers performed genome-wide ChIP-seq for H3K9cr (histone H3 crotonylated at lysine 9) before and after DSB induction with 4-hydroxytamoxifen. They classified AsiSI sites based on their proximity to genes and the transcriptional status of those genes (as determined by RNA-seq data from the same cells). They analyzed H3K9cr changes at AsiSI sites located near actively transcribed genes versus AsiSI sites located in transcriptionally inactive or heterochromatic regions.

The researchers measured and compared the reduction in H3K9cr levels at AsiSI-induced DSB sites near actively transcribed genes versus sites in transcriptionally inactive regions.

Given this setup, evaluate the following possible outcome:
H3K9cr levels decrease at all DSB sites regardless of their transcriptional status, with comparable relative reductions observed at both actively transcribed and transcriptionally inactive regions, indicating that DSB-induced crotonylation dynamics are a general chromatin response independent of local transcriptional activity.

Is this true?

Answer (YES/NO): NO